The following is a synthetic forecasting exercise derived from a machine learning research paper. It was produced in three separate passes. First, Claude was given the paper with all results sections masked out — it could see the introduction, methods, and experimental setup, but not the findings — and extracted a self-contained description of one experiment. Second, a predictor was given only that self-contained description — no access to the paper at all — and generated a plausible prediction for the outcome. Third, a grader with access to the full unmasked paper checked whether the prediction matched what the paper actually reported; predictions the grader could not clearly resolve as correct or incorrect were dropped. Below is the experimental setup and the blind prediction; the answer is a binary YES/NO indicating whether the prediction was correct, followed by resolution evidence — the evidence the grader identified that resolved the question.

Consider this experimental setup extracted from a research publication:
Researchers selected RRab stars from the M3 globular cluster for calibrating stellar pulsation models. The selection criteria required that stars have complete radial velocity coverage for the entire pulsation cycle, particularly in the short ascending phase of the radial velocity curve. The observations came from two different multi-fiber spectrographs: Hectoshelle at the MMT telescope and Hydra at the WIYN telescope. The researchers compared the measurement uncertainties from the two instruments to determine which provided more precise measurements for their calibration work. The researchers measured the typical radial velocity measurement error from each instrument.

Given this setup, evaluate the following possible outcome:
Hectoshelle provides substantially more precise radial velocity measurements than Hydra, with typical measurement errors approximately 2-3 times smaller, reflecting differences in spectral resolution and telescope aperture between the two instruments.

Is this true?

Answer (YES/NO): NO